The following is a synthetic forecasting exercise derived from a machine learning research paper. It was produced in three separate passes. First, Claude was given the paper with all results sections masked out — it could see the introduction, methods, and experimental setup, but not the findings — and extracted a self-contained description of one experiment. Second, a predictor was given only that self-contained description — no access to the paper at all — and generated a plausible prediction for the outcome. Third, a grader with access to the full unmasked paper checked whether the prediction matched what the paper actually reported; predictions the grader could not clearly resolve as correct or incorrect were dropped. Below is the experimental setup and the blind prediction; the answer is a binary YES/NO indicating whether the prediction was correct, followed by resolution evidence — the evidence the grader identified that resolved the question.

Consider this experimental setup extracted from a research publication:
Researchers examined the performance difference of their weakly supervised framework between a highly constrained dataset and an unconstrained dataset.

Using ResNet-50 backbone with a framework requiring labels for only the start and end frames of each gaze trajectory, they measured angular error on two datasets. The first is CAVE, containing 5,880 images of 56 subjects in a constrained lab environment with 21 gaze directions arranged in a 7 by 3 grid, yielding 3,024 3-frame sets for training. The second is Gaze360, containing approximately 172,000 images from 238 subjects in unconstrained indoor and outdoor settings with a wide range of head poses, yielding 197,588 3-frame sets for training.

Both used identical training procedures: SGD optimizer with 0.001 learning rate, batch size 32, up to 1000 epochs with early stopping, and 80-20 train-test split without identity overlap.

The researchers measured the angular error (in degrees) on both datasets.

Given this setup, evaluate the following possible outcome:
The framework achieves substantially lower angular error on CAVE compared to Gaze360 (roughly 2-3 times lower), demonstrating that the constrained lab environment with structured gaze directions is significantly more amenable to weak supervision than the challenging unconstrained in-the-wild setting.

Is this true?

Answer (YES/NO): NO